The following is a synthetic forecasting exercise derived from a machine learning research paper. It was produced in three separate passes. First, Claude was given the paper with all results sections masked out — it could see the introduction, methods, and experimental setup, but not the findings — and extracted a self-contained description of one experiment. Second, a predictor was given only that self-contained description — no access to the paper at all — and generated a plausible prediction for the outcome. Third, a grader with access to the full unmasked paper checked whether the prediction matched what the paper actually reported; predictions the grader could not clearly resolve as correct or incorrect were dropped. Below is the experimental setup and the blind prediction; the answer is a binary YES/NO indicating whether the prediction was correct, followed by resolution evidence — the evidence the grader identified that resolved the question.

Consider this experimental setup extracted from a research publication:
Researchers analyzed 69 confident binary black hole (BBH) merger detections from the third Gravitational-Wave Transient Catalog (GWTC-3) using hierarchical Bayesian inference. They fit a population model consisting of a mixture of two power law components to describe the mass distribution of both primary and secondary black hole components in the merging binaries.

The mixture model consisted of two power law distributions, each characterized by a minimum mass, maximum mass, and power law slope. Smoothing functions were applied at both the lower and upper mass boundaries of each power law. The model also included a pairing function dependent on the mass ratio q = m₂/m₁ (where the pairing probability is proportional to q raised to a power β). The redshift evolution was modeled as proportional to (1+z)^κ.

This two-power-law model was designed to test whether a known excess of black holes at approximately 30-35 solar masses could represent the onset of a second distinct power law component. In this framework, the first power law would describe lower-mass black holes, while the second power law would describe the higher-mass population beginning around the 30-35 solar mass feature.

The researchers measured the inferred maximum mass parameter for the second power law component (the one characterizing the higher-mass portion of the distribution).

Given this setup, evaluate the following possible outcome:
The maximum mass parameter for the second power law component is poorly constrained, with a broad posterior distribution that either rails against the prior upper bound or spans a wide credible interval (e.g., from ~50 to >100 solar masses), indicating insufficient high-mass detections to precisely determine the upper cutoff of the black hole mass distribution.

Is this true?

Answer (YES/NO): YES